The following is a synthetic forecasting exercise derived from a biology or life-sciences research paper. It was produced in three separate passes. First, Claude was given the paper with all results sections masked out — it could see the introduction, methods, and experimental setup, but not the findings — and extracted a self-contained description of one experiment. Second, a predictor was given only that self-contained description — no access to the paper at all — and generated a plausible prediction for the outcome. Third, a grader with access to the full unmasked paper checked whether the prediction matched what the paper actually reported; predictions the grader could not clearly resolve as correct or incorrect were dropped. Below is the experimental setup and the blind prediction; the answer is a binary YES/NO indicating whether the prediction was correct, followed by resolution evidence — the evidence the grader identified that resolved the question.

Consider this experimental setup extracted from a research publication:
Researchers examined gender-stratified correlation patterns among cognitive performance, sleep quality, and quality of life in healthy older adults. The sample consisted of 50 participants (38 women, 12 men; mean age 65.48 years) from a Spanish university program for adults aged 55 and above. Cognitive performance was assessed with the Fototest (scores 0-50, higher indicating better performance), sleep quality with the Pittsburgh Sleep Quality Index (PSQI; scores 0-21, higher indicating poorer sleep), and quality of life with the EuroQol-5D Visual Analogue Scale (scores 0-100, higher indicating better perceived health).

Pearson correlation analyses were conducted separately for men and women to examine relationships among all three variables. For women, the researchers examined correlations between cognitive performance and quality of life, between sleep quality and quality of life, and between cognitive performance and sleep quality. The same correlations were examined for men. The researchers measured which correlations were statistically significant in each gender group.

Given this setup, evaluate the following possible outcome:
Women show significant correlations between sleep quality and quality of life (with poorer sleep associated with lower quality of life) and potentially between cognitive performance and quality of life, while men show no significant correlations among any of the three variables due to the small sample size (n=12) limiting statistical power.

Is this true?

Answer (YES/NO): YES